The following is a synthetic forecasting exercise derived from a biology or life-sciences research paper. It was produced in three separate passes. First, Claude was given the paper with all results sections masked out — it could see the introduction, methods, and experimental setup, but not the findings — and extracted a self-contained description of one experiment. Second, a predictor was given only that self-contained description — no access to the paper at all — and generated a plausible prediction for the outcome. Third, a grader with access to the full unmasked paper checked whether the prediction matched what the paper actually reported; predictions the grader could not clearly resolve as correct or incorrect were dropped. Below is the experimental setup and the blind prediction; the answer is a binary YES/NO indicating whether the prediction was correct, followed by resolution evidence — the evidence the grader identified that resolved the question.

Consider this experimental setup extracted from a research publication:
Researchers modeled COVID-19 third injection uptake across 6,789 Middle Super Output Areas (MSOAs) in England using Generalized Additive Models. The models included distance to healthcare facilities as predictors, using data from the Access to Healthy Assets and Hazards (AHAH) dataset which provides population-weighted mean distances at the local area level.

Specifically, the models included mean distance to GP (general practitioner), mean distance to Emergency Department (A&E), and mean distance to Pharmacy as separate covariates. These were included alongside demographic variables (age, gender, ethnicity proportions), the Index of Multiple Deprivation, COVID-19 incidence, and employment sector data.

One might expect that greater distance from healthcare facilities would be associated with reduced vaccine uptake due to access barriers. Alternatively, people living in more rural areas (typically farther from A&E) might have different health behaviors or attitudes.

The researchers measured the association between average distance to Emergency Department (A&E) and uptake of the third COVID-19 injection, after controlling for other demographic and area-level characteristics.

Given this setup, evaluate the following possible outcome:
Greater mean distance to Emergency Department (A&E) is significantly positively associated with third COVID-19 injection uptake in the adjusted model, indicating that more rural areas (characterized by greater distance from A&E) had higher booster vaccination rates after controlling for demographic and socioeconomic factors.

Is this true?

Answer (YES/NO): YES